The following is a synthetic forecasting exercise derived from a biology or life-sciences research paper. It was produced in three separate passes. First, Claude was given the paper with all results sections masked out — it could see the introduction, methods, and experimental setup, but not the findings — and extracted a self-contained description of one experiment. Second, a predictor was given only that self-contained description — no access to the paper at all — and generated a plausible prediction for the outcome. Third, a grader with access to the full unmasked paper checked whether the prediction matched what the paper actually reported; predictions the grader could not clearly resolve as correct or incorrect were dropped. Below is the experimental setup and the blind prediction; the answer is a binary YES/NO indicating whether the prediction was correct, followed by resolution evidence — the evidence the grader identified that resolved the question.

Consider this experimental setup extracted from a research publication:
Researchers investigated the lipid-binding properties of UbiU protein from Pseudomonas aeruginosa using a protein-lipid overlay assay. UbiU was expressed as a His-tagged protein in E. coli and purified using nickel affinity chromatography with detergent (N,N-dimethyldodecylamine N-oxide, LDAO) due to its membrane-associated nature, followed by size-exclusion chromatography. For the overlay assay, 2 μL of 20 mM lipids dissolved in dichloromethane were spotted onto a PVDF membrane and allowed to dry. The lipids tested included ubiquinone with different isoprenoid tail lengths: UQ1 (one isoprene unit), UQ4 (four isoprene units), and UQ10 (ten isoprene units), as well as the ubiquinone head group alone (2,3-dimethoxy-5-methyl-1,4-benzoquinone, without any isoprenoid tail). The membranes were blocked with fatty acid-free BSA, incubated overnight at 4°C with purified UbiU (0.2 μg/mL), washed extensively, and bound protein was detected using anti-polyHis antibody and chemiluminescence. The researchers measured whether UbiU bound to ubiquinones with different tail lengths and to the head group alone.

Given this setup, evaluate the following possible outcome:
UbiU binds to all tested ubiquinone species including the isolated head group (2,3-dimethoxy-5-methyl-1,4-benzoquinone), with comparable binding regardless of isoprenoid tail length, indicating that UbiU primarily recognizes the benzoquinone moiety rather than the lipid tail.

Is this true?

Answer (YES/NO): NO